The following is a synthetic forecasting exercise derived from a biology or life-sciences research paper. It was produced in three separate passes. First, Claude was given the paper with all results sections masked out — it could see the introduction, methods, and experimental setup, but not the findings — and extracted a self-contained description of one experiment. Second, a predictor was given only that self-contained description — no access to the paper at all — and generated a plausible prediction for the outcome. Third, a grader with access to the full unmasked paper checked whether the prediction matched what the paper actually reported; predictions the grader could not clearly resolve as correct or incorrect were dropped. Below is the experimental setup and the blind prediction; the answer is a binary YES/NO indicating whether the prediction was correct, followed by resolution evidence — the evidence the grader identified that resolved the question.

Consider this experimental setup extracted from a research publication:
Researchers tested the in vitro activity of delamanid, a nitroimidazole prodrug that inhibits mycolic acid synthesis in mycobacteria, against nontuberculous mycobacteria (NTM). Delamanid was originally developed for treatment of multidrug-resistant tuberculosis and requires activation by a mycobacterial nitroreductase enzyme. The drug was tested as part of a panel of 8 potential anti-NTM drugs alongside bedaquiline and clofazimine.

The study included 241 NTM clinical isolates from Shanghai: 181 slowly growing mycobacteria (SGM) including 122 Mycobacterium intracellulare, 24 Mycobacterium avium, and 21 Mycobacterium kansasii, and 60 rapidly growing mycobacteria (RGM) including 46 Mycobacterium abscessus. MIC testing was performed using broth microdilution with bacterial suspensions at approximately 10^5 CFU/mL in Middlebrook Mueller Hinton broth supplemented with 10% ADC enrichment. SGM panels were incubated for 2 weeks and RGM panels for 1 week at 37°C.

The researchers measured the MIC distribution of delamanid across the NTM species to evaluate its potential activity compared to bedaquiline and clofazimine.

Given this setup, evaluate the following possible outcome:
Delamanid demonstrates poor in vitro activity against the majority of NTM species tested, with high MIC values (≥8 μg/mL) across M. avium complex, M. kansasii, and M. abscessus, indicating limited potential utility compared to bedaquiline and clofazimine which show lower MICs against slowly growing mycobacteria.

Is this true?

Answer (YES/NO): NO